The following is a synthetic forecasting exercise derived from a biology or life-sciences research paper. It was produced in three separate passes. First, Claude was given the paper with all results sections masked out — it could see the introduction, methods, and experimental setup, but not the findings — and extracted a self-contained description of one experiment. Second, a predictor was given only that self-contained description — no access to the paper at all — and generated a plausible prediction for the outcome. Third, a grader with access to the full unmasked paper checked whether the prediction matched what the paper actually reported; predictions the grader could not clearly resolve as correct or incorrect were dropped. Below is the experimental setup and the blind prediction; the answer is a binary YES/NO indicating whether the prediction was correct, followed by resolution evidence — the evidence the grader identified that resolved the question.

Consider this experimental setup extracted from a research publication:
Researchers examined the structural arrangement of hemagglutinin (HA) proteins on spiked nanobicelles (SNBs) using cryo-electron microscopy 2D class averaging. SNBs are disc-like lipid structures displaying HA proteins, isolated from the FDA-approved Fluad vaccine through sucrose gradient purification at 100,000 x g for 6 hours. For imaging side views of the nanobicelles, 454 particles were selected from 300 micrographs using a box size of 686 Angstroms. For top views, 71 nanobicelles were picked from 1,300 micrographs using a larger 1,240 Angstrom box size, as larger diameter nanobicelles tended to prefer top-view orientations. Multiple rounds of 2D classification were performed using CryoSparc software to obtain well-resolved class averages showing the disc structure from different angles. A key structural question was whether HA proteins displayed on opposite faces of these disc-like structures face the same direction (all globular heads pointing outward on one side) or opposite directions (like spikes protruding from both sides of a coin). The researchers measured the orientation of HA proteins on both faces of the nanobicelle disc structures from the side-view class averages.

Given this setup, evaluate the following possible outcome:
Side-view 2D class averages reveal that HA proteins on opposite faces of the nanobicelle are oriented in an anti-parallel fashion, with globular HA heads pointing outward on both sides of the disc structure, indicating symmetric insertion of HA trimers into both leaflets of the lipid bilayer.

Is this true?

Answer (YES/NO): YES